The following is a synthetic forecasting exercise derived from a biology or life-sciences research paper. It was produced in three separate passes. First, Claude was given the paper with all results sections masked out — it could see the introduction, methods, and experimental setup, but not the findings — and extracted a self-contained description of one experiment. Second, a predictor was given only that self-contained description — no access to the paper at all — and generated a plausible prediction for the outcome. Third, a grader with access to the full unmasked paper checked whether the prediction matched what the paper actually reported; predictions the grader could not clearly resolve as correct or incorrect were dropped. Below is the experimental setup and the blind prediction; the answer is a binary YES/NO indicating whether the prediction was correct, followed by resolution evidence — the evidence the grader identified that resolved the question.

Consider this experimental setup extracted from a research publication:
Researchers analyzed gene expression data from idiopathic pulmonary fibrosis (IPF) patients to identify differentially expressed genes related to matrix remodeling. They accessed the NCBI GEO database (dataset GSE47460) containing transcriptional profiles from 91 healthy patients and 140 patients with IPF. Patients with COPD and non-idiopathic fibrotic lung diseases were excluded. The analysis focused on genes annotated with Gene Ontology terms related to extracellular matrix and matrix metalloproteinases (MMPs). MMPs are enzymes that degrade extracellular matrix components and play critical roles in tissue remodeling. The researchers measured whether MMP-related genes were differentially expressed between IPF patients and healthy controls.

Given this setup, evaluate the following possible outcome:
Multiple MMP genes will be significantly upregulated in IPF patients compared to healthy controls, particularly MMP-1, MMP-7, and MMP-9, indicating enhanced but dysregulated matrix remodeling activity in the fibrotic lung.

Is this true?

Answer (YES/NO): YES